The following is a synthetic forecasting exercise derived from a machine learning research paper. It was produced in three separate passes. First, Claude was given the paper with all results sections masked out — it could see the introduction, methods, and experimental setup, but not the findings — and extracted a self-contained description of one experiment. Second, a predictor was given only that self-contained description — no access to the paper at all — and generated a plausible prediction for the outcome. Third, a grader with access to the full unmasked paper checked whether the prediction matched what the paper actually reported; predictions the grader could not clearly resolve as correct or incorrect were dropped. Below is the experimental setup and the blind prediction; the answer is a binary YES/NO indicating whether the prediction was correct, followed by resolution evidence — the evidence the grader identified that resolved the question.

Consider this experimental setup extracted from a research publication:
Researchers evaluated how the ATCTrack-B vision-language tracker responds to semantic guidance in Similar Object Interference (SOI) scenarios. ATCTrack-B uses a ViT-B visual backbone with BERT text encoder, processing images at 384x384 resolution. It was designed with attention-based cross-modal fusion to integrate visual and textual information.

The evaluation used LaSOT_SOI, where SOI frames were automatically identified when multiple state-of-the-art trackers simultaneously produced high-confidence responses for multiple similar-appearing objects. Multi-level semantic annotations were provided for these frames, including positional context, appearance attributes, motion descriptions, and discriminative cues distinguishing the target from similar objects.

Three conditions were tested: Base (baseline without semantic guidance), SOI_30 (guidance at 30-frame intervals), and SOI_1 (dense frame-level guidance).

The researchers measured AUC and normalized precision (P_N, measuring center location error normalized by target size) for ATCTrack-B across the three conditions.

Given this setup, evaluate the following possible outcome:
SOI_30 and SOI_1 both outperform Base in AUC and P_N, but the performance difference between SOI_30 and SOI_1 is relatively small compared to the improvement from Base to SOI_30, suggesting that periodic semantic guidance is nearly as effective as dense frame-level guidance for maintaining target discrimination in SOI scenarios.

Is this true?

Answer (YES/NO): NO